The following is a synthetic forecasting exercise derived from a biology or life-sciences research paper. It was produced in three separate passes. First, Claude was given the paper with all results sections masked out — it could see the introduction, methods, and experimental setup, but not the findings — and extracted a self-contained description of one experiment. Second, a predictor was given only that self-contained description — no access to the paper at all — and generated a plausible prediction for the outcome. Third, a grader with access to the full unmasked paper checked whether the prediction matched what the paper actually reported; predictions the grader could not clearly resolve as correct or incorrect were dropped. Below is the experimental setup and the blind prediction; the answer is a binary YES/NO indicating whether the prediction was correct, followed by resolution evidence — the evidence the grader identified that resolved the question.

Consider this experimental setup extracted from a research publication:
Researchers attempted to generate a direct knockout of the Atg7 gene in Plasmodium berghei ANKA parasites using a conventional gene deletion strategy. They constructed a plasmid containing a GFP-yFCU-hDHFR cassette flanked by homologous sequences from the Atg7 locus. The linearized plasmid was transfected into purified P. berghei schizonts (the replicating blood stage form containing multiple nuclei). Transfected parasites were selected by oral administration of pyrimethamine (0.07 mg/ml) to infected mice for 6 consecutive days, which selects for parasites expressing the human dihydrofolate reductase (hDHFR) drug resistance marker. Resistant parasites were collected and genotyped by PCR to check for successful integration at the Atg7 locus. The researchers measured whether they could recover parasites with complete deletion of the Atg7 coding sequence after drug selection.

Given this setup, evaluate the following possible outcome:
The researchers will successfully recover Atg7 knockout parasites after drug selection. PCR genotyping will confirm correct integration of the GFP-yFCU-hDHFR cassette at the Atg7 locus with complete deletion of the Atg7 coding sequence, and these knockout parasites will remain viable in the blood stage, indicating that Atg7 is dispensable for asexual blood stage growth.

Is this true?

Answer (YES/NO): NO